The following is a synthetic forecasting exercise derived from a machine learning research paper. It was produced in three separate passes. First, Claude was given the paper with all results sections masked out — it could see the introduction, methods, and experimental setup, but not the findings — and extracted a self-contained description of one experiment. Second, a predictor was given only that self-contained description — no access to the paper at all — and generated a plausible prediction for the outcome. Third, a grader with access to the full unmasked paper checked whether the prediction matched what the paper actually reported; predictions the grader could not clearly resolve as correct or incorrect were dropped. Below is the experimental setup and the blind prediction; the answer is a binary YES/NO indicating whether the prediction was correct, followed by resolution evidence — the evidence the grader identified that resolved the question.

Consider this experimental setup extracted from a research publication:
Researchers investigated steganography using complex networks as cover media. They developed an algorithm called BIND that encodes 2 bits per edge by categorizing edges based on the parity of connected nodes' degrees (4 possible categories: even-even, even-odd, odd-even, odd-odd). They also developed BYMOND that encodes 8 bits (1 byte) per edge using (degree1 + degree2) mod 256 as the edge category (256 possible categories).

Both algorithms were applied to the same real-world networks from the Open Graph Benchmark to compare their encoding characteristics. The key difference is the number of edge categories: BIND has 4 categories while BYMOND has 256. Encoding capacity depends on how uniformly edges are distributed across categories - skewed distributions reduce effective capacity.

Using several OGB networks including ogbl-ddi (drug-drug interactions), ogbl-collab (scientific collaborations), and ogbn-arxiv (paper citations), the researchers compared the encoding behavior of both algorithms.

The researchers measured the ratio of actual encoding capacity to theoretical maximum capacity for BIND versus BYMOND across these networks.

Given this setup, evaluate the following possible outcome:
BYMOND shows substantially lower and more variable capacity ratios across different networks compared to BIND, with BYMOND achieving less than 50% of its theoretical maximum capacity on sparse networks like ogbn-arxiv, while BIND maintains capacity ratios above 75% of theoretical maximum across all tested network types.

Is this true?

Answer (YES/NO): YES